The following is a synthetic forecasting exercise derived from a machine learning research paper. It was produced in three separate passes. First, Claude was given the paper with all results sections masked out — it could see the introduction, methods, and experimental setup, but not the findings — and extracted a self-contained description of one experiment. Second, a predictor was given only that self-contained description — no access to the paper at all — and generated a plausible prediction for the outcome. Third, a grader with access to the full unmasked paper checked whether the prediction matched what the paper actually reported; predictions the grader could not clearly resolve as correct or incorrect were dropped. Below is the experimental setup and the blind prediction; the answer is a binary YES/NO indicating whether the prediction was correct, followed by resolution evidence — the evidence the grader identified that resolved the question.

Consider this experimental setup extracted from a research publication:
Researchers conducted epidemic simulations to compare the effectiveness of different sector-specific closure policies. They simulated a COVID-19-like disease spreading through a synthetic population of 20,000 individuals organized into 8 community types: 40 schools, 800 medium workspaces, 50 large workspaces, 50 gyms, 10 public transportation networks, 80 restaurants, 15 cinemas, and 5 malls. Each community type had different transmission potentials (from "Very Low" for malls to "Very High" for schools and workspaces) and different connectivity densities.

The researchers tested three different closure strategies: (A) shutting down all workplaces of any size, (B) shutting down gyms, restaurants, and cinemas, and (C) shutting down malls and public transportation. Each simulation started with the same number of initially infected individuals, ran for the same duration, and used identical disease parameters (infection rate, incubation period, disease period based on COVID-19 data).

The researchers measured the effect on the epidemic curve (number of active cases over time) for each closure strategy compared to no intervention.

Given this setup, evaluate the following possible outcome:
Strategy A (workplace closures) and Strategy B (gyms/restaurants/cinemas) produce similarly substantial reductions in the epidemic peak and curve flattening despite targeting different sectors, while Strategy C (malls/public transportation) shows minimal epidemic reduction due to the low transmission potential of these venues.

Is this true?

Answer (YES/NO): NO